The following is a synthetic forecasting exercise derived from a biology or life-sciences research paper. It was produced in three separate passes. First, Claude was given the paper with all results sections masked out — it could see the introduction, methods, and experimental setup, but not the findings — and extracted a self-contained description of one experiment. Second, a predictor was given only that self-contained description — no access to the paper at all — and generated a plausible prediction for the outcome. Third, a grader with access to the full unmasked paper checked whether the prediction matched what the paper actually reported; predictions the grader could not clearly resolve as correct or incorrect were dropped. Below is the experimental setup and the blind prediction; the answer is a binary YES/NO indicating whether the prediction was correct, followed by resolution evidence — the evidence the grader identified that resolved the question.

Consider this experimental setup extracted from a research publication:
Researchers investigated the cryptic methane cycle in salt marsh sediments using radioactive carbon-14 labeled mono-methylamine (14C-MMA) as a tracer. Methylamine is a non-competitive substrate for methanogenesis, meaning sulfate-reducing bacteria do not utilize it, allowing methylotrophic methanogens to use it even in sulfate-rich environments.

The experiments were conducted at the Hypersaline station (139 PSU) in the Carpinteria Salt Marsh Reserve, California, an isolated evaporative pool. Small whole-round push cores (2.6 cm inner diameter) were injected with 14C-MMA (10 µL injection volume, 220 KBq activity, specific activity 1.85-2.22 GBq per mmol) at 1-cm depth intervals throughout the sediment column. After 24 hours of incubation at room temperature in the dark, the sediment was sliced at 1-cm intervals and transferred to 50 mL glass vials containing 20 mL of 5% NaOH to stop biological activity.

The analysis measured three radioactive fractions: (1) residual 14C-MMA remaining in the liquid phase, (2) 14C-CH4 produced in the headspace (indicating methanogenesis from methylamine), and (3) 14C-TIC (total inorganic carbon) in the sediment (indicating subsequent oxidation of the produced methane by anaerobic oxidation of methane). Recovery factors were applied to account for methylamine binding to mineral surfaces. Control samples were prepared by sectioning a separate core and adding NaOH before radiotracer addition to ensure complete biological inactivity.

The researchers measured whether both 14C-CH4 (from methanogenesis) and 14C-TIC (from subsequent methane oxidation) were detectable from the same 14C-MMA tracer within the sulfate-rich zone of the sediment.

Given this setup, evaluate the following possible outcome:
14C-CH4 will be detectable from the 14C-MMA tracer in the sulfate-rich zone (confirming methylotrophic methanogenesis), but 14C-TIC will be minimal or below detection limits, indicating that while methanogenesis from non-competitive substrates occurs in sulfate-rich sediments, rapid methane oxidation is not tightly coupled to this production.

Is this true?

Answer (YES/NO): NO